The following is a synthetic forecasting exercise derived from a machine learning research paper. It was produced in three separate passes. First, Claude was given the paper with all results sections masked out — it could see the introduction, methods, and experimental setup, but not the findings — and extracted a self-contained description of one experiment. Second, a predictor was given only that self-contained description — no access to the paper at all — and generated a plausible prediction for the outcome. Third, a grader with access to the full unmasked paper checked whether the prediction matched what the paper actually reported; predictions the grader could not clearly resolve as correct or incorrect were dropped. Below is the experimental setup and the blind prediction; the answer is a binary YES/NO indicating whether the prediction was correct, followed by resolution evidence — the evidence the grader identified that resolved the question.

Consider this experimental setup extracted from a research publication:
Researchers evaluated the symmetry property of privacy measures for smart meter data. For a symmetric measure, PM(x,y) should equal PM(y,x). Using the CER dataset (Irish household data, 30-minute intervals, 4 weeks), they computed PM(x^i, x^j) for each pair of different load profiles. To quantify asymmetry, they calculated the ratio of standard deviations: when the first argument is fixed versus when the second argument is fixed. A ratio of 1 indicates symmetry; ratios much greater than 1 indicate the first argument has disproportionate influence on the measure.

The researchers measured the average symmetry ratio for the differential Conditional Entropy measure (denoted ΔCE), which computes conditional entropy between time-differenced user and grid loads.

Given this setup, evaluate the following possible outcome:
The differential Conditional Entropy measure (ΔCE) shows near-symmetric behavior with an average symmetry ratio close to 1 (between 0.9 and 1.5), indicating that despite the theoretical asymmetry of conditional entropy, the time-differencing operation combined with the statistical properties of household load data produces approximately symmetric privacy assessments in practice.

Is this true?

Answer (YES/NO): NO